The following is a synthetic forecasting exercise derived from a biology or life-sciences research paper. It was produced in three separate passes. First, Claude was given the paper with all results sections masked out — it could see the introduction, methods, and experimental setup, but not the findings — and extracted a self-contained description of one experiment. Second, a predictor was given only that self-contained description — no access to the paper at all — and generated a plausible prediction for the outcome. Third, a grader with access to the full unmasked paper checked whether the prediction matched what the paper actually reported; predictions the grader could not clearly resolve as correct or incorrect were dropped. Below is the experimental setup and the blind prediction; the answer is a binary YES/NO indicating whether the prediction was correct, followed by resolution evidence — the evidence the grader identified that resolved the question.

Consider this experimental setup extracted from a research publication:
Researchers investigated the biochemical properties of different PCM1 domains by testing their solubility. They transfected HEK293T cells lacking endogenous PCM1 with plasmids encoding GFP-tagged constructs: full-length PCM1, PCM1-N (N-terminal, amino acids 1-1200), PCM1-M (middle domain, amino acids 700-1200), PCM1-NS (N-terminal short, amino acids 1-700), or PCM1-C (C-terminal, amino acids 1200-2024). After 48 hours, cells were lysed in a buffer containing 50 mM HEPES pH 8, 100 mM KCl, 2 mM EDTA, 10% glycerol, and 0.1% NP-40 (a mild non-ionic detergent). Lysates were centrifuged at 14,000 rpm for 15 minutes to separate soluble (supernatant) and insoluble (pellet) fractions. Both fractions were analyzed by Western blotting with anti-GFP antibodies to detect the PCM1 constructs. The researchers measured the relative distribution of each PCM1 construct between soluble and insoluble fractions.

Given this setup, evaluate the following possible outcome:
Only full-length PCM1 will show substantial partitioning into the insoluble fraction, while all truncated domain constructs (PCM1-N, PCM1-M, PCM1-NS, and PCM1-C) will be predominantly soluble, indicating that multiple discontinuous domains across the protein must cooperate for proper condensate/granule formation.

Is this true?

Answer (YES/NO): NO